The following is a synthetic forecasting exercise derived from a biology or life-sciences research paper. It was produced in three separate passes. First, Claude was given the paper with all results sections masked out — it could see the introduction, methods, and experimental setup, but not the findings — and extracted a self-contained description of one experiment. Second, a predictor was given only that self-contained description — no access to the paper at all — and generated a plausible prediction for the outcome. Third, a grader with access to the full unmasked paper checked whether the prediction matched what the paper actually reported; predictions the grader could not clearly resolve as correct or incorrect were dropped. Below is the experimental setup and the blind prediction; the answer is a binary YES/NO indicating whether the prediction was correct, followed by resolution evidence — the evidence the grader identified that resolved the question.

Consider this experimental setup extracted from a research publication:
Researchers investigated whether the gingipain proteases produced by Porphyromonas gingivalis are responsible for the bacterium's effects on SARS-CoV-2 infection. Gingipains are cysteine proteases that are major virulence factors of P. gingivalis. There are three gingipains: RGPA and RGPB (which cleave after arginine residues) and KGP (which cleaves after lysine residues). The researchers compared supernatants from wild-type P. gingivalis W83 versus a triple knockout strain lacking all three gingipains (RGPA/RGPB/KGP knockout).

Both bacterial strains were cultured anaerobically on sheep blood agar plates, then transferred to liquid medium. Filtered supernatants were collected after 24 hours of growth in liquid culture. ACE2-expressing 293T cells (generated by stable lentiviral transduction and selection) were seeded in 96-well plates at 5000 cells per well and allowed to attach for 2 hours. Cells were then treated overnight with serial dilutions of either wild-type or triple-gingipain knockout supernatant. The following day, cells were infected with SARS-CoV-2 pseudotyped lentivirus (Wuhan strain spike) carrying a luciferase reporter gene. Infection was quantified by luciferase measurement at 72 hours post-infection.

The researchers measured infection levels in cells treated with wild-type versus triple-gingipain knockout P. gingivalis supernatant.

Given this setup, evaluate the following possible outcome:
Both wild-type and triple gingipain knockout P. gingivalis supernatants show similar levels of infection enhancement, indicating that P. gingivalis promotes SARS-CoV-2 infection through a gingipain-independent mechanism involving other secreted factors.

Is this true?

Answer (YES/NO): NO